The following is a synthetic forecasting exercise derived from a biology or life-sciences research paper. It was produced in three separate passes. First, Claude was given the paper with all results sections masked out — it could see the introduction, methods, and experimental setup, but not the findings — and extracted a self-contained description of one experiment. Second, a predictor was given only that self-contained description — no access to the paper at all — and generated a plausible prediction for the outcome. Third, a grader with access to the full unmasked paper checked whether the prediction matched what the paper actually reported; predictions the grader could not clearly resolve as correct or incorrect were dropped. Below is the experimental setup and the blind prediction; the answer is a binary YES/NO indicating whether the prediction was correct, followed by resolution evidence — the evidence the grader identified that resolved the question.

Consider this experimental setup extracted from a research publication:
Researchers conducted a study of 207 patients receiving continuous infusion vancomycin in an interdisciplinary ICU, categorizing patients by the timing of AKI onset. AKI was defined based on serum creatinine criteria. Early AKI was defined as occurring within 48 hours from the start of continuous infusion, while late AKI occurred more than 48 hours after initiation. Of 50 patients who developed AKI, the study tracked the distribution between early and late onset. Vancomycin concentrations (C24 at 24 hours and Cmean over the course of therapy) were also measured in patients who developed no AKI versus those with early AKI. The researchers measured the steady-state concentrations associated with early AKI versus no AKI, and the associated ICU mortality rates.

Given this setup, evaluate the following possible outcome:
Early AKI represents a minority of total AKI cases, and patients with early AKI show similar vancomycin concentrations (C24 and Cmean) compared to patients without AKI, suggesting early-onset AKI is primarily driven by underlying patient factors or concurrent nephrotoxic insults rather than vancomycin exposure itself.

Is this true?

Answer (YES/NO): NO